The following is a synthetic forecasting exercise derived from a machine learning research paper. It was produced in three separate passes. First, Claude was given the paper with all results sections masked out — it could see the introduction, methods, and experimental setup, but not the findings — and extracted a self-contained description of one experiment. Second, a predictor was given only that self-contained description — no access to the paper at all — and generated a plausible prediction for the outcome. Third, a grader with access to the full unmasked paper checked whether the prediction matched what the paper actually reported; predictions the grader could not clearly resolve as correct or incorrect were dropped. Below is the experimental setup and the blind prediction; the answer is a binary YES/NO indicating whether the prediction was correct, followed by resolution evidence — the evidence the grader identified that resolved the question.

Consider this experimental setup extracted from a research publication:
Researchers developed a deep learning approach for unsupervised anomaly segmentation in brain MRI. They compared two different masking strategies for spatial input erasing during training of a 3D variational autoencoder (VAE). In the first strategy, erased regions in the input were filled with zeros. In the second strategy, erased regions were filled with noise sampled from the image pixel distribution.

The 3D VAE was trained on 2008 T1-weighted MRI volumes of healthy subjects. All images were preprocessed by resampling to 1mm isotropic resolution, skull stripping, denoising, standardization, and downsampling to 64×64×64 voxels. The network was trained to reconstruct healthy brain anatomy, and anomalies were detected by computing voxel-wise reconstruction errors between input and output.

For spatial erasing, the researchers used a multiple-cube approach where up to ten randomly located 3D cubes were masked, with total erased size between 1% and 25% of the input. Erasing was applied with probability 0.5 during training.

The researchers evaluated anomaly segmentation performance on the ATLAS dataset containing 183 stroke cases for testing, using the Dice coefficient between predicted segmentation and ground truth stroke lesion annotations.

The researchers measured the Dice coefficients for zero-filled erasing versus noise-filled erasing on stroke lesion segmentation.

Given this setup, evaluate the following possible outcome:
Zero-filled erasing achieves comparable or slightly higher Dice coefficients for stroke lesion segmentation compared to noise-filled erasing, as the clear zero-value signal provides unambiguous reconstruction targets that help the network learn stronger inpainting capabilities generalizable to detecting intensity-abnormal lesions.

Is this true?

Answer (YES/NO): NO